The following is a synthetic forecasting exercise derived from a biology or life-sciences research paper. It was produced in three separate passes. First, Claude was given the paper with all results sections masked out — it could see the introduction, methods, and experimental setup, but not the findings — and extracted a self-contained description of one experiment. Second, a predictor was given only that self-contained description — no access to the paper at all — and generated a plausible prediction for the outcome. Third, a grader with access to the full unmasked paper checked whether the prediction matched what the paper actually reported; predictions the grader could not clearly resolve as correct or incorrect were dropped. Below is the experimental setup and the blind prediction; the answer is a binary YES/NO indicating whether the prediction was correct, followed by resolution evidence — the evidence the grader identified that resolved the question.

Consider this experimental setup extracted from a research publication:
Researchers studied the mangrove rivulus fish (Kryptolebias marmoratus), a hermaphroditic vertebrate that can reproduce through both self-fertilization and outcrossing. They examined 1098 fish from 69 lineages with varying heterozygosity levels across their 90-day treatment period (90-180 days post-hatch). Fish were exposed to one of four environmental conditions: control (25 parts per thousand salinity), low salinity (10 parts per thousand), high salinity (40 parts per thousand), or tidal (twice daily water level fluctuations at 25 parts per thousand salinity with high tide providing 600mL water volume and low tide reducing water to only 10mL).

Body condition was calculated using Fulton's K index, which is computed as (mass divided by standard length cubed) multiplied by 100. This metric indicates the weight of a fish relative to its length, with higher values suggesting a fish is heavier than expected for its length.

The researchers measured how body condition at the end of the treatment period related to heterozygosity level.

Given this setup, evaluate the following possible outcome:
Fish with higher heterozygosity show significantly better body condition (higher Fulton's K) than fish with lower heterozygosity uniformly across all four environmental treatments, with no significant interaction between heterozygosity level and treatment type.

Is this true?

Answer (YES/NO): NO